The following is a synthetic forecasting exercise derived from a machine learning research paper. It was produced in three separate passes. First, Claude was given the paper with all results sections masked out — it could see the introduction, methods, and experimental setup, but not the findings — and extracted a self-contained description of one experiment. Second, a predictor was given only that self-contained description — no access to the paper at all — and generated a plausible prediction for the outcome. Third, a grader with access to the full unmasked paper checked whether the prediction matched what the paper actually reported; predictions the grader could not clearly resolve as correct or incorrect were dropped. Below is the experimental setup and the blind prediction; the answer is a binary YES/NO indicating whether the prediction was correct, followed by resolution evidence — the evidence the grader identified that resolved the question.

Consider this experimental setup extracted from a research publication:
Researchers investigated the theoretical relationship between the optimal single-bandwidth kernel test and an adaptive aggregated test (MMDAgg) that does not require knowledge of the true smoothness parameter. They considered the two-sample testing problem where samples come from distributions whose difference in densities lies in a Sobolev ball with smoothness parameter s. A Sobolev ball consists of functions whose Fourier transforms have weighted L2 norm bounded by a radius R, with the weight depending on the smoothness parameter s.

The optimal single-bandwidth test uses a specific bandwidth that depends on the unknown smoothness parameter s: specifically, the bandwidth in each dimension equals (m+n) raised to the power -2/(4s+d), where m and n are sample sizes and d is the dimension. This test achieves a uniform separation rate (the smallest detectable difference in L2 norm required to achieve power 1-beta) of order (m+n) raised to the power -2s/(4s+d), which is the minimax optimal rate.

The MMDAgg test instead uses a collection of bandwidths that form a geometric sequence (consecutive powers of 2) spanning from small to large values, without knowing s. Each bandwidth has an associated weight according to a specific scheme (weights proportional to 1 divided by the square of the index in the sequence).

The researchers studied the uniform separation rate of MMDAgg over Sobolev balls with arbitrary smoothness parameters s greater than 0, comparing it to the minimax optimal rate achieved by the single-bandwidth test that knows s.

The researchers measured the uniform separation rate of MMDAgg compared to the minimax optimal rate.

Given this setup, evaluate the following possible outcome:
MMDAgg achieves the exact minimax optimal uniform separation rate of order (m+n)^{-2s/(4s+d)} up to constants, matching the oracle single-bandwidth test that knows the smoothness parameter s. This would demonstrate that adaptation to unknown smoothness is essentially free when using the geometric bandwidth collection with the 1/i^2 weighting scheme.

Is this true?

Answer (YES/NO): NO